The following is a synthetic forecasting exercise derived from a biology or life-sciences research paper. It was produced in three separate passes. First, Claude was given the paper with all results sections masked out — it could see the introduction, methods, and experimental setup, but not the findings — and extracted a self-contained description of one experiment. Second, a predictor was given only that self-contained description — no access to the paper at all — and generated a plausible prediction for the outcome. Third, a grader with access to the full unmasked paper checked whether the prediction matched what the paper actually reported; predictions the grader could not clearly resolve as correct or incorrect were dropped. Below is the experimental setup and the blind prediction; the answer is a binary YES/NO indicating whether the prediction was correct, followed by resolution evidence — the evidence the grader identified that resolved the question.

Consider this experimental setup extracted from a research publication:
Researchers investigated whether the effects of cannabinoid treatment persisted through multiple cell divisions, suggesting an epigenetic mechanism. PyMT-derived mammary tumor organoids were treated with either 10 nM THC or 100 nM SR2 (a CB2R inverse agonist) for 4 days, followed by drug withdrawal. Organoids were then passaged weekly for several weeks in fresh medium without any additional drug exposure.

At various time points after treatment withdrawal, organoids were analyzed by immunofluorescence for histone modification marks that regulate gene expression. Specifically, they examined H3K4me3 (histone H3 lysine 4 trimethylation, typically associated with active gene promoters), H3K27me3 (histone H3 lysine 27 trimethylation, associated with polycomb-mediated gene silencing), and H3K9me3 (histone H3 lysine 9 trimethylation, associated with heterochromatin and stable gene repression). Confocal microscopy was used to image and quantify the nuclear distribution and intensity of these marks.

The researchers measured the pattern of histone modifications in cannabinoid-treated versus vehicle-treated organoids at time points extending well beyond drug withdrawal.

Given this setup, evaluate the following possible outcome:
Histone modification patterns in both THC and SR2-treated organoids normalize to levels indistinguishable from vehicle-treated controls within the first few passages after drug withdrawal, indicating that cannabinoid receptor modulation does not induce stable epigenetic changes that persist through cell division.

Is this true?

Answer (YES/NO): NO